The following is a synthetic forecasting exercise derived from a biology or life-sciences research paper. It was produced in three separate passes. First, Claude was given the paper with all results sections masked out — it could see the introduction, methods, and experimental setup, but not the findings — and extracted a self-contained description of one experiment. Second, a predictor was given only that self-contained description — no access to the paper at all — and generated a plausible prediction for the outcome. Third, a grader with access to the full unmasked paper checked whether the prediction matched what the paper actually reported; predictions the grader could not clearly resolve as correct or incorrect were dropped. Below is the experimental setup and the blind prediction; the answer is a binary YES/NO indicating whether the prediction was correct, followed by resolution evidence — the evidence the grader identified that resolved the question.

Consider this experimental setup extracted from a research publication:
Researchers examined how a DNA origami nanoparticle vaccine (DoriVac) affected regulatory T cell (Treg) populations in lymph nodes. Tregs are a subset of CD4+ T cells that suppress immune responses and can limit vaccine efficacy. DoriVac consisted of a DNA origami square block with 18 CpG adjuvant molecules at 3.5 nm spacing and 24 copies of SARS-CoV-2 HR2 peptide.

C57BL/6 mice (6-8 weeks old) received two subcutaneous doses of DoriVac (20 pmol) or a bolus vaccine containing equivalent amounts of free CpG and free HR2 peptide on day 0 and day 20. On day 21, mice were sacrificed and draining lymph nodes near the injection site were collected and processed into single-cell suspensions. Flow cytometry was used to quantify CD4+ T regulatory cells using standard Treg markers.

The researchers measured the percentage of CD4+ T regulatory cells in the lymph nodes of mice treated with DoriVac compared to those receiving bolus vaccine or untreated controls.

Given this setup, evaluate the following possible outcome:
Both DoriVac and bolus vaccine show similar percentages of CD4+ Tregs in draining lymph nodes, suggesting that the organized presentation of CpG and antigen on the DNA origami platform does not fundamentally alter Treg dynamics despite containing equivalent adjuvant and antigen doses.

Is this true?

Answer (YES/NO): NO